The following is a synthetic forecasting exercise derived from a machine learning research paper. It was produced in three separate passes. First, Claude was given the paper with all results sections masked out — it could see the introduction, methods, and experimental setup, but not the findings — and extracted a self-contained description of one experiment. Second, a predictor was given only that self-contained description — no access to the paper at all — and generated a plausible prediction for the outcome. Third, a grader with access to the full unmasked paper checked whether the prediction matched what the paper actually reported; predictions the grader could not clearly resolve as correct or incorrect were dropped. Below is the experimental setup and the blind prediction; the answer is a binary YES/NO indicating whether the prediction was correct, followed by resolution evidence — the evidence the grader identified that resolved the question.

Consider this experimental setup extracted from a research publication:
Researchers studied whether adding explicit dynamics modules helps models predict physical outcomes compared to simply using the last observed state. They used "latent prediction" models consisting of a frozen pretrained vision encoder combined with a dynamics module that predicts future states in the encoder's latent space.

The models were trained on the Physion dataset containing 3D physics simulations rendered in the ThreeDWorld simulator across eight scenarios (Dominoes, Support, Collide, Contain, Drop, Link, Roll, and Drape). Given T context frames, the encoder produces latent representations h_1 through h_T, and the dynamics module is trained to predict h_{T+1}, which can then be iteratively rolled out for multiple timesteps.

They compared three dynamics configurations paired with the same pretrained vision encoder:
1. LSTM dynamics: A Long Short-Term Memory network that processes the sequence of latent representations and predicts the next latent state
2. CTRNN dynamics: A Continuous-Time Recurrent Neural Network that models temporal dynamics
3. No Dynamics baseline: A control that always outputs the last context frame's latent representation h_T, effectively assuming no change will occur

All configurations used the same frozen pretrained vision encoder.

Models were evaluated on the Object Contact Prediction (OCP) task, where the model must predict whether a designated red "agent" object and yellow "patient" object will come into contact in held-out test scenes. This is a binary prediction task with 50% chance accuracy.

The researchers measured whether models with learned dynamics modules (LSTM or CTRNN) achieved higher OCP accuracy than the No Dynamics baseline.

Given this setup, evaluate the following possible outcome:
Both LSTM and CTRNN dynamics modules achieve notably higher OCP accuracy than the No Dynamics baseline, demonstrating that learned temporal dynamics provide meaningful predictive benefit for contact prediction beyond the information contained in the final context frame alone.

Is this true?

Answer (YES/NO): NO